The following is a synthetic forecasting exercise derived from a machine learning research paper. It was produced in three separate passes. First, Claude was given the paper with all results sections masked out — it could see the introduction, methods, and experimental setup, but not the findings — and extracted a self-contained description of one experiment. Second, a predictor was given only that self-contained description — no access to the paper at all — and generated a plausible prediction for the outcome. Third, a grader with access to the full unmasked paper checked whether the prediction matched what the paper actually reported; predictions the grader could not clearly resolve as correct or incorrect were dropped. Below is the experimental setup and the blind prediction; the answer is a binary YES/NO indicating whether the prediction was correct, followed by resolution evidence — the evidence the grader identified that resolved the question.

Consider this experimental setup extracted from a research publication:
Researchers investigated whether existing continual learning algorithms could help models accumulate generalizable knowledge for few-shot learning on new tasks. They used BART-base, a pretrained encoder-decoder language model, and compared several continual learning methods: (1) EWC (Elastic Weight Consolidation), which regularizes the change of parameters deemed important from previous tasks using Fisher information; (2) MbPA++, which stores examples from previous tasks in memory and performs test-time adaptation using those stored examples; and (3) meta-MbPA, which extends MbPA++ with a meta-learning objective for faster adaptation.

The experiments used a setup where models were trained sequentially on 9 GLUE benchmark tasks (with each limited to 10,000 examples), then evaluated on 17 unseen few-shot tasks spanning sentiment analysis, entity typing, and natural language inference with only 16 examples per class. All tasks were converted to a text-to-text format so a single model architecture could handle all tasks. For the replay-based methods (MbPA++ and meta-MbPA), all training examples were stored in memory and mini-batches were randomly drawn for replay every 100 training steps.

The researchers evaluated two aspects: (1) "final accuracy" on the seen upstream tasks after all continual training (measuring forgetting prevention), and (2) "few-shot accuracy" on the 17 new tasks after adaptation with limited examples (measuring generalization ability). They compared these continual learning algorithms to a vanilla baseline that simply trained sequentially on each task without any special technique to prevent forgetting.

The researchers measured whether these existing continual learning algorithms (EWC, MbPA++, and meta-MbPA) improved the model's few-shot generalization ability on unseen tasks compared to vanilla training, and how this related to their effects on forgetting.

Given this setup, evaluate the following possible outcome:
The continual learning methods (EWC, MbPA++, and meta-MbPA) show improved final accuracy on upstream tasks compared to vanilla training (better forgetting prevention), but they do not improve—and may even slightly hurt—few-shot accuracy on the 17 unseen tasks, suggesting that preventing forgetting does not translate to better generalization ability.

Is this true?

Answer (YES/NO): YES